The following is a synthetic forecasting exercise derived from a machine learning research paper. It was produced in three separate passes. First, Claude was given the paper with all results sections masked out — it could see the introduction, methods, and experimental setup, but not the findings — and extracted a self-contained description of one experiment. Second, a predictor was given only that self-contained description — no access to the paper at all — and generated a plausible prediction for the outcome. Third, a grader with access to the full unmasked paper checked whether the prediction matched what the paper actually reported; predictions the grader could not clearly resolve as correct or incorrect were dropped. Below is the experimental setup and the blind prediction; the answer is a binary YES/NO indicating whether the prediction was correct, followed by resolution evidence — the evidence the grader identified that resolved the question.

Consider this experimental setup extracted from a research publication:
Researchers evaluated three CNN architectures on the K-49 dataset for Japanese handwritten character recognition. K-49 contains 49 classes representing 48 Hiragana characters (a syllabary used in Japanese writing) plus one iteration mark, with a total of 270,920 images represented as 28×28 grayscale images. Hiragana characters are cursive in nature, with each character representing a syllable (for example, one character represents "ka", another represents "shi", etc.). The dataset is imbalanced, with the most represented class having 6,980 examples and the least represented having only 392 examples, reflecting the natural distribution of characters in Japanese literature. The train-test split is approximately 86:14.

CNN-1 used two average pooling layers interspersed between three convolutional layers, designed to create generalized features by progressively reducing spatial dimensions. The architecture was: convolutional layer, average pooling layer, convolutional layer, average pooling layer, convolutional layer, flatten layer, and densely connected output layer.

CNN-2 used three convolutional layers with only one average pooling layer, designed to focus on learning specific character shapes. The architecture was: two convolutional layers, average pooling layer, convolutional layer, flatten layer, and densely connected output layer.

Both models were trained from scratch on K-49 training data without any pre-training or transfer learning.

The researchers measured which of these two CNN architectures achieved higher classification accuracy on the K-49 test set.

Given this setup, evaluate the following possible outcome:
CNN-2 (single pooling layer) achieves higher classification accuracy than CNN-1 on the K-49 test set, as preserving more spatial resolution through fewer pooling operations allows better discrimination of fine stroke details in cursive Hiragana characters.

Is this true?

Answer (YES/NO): YES